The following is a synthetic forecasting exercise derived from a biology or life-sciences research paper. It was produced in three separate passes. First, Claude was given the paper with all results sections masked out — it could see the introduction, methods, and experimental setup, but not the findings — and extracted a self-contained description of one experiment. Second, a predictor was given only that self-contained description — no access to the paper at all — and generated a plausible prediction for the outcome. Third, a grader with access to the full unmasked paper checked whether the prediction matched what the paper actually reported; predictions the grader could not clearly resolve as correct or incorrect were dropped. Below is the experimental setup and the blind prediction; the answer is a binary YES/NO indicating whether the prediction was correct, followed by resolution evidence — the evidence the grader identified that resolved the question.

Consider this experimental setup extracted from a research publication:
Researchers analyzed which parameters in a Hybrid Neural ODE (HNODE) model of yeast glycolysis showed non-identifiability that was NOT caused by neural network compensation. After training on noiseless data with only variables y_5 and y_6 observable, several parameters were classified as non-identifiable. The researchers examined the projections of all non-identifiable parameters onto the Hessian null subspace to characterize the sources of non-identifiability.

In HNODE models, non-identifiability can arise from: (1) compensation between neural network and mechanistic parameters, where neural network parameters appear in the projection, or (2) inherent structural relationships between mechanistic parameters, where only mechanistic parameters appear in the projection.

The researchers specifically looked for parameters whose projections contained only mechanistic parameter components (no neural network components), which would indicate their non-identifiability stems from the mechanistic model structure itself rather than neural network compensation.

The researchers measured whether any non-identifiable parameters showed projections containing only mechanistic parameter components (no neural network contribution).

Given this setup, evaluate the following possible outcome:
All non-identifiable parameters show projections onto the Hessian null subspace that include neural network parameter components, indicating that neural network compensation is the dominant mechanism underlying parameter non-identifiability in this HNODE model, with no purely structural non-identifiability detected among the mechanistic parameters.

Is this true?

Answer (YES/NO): NO